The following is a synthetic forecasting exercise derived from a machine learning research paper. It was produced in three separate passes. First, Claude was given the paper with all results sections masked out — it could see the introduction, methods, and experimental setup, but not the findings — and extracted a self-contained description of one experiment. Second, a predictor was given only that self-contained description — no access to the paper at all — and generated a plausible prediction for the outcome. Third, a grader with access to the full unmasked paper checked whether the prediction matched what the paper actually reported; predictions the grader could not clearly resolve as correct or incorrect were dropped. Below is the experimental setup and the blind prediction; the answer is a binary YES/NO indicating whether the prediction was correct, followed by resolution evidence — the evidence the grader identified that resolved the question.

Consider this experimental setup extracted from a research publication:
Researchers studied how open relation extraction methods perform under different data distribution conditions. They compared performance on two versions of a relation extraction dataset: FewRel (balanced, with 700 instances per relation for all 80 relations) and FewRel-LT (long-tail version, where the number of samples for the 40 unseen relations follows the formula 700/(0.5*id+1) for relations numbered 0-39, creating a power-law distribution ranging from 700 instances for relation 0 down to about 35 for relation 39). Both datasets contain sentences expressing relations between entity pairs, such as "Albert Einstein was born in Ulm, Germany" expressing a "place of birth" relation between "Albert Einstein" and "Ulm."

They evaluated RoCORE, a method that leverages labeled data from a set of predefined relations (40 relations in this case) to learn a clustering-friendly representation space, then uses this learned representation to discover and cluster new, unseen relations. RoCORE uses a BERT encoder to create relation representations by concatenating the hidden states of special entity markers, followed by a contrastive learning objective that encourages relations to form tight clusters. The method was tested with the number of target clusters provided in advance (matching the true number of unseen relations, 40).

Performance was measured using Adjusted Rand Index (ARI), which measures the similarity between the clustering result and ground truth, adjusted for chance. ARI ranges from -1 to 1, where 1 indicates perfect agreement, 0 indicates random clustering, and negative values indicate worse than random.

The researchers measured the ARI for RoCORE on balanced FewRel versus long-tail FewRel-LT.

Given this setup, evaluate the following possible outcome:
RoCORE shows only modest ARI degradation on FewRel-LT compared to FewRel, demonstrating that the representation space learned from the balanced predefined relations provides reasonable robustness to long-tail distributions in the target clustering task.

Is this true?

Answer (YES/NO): NO